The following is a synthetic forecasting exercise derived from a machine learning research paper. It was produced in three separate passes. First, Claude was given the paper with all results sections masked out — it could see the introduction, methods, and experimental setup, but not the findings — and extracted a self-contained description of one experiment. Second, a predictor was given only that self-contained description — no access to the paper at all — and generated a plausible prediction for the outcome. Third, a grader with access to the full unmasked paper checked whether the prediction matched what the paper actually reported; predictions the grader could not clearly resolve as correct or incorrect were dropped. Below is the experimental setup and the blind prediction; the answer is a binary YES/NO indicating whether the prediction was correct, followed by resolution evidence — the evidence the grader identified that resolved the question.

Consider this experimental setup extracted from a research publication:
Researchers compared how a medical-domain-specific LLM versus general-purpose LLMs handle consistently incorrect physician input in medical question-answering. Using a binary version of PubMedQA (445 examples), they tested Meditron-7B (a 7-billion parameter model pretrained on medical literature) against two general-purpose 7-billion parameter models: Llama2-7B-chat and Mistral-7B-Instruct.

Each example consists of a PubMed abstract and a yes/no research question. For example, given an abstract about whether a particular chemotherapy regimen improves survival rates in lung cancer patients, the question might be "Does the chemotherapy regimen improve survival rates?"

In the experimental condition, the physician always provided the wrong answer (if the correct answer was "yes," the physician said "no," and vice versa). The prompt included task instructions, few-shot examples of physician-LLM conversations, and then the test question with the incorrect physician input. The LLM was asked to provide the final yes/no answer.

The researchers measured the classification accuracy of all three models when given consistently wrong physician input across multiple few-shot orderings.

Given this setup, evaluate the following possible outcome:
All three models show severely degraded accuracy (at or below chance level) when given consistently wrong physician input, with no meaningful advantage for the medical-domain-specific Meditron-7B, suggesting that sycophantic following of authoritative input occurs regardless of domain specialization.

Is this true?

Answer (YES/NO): NO